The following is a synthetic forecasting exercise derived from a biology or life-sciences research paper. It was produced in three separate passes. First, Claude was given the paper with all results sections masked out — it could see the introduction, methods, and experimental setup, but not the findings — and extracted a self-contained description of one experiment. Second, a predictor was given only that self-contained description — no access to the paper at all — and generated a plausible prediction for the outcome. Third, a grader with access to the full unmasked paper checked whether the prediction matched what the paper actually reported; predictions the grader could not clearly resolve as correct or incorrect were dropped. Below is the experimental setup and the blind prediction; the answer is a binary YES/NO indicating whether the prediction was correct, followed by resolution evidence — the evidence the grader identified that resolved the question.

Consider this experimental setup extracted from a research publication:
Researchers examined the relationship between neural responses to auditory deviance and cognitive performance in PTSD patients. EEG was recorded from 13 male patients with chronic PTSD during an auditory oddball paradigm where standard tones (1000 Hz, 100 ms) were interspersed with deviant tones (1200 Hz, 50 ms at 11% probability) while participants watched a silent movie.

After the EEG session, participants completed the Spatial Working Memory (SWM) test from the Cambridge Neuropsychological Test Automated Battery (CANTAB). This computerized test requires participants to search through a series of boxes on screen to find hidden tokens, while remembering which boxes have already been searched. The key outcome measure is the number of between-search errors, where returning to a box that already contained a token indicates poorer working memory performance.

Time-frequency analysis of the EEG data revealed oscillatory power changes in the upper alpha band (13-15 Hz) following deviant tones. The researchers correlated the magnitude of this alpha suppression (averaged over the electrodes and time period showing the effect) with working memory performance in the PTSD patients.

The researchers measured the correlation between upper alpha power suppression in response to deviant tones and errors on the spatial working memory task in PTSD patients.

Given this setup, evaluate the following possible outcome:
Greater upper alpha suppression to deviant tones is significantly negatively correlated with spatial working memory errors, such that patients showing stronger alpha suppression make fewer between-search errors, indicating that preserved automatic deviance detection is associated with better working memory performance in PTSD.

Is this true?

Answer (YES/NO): NO